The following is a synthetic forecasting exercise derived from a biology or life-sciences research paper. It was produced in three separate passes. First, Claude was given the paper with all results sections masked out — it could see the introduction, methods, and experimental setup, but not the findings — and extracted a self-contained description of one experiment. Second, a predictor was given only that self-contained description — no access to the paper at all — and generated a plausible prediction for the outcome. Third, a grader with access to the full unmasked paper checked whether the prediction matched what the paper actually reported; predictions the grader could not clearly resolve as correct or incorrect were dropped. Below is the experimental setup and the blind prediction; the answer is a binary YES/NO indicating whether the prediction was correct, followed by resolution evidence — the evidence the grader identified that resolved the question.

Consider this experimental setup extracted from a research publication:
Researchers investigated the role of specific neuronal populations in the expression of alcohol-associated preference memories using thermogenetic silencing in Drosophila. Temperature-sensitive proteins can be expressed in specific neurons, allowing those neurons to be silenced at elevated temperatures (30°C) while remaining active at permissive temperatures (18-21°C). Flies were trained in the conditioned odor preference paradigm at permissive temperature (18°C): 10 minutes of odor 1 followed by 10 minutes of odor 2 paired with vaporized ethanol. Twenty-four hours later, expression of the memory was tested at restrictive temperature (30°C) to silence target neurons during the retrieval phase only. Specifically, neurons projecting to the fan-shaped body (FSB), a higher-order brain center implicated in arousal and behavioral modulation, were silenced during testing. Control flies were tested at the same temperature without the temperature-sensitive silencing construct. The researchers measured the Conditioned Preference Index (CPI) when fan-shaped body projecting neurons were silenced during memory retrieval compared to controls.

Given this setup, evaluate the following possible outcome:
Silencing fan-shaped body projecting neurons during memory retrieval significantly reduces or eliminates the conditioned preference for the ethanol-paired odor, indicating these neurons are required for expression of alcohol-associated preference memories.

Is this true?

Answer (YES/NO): YES